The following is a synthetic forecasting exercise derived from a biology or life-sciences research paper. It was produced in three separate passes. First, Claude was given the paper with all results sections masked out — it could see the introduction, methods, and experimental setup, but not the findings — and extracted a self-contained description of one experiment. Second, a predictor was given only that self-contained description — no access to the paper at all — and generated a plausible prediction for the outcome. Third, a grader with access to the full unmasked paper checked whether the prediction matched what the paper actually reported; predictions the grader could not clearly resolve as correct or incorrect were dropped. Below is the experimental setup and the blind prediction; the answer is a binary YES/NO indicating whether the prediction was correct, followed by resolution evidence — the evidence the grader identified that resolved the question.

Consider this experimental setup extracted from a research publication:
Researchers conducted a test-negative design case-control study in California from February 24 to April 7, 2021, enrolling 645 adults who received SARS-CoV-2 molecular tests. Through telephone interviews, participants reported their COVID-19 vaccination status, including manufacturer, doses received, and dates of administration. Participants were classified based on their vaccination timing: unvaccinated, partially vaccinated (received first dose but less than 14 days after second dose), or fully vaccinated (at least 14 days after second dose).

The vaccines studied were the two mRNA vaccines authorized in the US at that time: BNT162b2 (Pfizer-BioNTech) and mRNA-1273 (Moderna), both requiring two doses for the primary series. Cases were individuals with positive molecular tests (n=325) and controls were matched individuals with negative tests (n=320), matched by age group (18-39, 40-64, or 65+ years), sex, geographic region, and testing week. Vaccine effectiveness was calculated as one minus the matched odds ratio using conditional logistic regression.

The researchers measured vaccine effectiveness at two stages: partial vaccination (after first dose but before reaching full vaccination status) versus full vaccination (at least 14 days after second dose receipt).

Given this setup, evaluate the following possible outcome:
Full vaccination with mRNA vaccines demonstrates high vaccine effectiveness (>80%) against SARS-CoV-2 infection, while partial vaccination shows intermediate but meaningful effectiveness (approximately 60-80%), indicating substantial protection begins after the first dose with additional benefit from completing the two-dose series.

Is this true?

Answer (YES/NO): YES